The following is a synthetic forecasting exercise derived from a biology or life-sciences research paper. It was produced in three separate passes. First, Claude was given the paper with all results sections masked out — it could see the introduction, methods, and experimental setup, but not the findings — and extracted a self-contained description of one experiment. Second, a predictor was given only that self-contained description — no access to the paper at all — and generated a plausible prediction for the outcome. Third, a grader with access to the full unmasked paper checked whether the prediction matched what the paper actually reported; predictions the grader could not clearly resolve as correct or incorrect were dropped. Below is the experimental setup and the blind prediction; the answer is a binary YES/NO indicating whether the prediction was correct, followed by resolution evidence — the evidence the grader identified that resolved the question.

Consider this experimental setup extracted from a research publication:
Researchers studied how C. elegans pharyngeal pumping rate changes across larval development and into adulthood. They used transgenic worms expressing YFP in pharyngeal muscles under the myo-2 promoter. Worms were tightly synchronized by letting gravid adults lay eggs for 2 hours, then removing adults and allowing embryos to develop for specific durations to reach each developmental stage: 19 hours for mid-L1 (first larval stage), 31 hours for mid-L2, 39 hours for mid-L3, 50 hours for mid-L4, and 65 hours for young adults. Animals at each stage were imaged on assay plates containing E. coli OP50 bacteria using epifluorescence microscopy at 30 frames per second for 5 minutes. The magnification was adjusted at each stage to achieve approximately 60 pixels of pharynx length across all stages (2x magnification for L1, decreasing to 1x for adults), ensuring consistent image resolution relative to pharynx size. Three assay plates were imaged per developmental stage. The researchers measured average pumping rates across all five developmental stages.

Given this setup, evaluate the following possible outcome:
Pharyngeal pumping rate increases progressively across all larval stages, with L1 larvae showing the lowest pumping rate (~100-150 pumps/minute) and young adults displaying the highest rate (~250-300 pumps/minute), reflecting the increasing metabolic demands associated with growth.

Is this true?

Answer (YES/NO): NO